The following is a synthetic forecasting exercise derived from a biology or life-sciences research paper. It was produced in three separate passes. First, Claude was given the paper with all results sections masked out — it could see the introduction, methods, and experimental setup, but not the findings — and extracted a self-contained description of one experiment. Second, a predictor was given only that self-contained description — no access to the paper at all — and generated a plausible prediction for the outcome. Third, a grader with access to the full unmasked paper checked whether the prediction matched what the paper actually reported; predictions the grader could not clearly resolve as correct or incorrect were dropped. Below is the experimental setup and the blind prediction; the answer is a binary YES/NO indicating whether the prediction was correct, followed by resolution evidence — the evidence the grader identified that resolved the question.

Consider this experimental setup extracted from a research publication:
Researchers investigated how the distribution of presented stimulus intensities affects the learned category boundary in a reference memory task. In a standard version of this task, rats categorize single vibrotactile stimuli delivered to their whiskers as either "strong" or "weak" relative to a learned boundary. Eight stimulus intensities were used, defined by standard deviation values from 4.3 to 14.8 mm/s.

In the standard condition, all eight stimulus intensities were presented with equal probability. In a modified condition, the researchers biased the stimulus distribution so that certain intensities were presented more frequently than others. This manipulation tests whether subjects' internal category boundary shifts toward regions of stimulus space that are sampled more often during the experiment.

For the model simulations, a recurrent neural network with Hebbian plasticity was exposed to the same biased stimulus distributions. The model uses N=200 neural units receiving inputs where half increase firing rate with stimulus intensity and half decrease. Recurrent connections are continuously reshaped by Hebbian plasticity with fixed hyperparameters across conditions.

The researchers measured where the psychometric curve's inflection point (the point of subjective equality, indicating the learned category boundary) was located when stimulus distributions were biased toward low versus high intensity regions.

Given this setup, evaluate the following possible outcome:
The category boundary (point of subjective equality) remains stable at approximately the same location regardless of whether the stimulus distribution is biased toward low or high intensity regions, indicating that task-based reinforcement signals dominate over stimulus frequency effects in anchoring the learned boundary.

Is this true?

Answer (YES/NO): NO